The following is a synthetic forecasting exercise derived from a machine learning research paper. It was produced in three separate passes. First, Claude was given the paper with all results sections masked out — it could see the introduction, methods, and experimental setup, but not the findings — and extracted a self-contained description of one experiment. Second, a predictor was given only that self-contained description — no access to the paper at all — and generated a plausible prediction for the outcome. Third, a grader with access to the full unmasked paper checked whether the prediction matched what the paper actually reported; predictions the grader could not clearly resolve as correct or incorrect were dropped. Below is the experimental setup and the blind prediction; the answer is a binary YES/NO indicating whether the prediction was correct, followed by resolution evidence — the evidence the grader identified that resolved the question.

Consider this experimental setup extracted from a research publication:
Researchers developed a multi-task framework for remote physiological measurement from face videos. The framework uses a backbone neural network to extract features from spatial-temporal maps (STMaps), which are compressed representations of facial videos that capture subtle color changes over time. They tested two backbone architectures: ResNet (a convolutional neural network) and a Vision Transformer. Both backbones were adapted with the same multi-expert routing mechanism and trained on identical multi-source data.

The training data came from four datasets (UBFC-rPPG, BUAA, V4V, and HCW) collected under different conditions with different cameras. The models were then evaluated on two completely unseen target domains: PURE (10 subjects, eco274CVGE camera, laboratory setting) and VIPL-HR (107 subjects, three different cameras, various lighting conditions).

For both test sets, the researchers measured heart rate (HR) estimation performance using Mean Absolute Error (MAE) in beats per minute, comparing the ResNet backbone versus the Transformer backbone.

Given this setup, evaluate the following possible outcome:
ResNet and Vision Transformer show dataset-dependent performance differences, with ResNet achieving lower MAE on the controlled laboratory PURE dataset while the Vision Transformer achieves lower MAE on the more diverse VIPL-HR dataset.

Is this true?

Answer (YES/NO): NO